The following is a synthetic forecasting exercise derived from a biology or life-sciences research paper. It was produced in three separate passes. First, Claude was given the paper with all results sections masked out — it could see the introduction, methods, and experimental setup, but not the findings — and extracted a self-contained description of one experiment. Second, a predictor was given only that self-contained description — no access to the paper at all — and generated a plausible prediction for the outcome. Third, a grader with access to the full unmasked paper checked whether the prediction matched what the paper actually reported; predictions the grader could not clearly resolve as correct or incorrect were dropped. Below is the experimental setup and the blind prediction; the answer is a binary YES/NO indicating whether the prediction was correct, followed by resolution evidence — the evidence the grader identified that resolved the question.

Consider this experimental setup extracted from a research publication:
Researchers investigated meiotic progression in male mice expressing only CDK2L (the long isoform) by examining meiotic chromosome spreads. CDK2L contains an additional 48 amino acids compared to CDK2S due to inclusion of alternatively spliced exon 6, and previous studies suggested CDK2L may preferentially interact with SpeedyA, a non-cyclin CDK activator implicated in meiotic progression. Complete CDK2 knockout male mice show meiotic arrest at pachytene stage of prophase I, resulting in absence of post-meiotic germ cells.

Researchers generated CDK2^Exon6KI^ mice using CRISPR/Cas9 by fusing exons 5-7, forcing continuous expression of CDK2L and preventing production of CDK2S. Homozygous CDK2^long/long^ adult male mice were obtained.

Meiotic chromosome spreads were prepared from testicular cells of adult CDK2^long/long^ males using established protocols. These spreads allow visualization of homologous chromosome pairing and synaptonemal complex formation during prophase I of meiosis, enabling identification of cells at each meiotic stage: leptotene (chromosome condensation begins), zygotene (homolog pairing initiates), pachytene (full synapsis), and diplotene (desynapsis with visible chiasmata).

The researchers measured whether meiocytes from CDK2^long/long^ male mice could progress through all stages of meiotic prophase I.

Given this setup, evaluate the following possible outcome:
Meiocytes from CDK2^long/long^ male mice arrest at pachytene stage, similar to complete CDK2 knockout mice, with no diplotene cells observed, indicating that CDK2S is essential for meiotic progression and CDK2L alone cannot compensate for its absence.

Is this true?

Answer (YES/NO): NO